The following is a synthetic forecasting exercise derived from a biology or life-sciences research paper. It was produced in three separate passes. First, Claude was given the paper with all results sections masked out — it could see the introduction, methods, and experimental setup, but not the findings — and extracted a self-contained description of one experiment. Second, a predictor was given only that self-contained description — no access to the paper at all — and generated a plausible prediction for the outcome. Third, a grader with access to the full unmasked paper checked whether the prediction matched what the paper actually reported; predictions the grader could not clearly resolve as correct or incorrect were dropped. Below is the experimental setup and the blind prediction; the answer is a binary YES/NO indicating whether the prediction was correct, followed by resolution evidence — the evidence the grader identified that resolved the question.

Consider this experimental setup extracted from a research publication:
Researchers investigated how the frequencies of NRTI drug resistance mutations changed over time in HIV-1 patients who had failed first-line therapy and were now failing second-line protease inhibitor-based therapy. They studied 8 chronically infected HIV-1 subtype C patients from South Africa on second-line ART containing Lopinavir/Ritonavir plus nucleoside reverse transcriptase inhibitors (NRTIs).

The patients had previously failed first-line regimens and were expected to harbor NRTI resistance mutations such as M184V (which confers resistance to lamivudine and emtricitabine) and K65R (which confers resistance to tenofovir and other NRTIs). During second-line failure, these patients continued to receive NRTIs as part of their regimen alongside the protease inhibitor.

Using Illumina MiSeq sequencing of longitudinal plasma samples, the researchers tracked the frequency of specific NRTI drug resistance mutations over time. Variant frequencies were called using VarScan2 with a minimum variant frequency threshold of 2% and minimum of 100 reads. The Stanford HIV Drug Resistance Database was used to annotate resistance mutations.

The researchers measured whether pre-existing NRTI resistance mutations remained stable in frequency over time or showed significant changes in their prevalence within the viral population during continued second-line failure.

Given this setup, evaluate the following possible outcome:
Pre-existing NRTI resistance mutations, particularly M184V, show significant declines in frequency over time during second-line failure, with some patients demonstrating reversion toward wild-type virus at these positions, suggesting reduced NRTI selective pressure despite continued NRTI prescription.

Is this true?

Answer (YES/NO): NO